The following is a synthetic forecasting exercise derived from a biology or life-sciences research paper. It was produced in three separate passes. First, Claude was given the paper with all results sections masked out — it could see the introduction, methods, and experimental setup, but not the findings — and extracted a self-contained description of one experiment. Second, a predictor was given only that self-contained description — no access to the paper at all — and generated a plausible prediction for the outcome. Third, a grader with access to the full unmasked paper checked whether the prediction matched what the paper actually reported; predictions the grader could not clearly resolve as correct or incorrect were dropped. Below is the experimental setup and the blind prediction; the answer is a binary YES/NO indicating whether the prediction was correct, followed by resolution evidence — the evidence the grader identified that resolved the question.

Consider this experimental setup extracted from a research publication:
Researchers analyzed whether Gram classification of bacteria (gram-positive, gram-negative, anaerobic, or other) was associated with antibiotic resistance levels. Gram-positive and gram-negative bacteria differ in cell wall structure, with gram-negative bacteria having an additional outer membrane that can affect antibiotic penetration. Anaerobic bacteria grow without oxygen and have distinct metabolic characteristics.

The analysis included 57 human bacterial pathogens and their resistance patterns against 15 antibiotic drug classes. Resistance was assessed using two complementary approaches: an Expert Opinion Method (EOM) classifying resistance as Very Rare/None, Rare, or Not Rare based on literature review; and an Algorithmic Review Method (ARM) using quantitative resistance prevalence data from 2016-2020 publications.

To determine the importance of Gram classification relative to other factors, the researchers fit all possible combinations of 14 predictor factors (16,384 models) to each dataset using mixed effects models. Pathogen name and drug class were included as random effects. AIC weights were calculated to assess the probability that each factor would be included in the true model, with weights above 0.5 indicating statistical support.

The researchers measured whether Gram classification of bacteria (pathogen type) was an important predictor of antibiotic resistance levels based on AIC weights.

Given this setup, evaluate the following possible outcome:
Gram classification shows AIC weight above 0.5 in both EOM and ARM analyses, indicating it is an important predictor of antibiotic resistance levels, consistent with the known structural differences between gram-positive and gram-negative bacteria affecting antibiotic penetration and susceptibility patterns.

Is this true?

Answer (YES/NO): YES